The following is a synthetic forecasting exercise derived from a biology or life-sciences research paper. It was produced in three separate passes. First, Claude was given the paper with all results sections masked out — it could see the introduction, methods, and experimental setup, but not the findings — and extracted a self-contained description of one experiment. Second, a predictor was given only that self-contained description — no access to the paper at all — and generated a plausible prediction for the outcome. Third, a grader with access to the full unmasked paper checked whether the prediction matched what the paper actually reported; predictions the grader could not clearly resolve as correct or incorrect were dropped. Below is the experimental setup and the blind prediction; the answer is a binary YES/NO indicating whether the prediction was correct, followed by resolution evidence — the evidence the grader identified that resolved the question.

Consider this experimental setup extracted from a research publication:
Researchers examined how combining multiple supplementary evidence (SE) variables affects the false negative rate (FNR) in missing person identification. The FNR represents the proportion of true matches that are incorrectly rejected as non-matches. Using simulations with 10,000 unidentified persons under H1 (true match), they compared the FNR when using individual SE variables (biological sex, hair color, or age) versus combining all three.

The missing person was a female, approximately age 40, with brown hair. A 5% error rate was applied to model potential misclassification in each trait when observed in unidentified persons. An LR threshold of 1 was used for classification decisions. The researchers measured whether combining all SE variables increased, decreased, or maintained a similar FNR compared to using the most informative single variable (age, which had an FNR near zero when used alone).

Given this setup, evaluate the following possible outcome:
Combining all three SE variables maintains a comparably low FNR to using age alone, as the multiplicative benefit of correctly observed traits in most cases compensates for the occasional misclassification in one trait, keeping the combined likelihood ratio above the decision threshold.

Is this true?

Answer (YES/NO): NO